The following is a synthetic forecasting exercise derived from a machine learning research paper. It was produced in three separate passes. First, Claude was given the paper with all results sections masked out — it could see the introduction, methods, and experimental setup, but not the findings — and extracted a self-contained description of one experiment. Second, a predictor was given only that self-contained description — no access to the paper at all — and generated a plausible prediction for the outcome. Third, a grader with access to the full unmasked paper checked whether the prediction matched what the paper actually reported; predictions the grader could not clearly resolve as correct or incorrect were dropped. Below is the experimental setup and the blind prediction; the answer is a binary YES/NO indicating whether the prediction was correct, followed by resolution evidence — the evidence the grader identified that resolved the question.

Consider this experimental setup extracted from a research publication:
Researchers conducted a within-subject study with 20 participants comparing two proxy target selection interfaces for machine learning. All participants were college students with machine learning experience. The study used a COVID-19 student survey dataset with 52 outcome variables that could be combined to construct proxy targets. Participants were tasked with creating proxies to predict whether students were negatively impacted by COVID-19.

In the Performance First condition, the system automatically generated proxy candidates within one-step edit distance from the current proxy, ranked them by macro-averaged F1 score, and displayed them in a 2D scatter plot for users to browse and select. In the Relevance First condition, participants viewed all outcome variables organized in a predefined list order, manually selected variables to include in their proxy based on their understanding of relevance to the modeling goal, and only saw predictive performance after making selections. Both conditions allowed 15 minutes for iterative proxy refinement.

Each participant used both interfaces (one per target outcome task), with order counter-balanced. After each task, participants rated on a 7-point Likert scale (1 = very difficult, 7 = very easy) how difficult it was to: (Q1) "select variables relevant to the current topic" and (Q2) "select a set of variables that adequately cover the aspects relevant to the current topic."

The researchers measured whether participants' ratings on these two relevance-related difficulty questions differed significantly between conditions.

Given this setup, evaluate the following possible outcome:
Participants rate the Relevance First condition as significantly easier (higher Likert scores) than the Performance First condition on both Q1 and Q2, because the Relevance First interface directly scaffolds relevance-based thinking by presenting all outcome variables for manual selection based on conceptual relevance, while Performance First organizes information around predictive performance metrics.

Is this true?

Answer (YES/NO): NO